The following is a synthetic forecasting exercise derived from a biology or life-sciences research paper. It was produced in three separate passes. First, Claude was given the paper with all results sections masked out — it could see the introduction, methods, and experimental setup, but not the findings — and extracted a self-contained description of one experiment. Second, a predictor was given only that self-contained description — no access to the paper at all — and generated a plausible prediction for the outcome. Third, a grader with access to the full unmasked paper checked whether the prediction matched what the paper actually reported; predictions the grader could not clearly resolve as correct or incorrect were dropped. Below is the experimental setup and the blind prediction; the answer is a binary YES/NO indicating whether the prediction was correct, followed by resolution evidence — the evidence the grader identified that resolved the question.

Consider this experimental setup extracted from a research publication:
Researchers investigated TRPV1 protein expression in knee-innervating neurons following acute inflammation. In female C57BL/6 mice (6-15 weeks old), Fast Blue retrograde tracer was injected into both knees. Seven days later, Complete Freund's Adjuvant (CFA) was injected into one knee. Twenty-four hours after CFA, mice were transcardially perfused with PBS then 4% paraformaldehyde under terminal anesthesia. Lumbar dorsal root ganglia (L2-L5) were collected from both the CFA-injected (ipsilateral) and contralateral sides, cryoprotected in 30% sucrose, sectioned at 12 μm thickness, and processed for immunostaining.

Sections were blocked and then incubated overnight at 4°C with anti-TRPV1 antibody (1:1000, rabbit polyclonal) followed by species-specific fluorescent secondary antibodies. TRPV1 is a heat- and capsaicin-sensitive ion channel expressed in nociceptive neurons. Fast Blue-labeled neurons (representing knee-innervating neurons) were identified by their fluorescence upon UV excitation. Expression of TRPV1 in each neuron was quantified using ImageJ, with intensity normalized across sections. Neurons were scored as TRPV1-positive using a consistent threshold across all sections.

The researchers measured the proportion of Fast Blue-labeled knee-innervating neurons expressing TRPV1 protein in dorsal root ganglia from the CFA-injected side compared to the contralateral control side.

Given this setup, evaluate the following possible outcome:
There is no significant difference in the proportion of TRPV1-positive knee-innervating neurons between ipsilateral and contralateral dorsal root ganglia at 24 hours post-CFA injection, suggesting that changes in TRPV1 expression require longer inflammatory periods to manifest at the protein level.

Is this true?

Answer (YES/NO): NO